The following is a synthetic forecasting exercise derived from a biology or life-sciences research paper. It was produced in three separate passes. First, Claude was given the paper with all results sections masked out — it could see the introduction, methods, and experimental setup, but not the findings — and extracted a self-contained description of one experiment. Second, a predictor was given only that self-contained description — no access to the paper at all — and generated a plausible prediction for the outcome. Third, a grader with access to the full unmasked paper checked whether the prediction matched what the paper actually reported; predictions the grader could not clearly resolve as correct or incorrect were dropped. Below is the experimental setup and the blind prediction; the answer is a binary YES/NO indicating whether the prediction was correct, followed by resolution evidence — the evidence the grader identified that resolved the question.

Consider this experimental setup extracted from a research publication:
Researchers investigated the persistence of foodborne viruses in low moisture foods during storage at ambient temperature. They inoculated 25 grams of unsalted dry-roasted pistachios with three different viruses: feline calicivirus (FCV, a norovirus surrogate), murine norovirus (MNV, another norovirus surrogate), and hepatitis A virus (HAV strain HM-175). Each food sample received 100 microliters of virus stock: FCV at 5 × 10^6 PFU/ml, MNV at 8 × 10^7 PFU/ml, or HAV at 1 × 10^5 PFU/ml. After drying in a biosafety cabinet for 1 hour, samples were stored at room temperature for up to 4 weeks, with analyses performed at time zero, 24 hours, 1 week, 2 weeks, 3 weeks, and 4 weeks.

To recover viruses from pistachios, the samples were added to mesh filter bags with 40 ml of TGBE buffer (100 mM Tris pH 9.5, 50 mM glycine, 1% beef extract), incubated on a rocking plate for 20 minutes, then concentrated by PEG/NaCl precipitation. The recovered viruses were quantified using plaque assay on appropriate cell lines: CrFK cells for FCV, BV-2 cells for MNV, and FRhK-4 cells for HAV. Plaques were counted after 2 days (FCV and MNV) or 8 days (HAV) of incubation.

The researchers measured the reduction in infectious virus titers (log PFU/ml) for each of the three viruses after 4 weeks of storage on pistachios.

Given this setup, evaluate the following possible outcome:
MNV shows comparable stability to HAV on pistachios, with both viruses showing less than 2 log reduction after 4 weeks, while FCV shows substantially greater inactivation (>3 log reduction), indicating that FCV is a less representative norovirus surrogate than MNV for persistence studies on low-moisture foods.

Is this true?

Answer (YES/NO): NO